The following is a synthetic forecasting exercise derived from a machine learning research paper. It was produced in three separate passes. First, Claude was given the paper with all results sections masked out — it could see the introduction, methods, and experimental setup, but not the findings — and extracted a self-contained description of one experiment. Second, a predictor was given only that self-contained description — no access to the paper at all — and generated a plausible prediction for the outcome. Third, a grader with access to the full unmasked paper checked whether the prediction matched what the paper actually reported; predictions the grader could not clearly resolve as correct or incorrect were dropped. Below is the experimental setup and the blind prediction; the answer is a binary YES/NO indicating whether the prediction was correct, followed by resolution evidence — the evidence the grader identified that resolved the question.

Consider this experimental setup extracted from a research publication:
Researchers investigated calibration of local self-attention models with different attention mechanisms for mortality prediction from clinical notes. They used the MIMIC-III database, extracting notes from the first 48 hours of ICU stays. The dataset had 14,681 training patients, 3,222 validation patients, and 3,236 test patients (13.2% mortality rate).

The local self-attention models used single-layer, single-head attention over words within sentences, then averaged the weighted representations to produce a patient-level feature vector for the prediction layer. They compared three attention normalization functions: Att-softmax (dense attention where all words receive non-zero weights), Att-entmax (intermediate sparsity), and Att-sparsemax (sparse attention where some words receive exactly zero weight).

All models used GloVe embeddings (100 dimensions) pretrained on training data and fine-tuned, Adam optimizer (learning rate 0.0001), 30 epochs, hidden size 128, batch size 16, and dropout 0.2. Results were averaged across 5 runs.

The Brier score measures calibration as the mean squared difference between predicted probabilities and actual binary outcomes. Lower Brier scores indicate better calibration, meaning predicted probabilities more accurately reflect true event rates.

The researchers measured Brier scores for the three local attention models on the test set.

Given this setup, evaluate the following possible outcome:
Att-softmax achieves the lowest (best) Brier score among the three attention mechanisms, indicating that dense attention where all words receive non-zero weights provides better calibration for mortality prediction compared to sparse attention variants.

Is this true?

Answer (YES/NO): NO